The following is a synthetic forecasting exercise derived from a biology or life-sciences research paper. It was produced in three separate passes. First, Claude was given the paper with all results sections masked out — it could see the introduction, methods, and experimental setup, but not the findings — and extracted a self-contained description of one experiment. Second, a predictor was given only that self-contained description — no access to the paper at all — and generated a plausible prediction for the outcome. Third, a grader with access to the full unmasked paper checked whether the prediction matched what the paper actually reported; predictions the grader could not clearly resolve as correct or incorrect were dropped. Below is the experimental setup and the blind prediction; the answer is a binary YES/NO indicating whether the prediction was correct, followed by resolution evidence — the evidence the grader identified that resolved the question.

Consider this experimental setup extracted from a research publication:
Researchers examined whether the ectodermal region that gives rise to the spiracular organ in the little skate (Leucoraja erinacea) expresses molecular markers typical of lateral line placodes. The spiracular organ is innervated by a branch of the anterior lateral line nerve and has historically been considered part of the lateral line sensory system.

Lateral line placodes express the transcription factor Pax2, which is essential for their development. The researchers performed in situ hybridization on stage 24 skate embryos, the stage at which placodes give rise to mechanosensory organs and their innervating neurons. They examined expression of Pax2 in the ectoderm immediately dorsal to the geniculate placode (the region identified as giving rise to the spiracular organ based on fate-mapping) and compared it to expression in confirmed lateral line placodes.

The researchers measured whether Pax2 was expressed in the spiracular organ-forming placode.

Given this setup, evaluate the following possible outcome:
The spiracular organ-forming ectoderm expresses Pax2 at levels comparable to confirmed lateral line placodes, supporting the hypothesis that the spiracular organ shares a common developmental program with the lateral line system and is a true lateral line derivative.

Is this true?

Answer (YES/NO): NO